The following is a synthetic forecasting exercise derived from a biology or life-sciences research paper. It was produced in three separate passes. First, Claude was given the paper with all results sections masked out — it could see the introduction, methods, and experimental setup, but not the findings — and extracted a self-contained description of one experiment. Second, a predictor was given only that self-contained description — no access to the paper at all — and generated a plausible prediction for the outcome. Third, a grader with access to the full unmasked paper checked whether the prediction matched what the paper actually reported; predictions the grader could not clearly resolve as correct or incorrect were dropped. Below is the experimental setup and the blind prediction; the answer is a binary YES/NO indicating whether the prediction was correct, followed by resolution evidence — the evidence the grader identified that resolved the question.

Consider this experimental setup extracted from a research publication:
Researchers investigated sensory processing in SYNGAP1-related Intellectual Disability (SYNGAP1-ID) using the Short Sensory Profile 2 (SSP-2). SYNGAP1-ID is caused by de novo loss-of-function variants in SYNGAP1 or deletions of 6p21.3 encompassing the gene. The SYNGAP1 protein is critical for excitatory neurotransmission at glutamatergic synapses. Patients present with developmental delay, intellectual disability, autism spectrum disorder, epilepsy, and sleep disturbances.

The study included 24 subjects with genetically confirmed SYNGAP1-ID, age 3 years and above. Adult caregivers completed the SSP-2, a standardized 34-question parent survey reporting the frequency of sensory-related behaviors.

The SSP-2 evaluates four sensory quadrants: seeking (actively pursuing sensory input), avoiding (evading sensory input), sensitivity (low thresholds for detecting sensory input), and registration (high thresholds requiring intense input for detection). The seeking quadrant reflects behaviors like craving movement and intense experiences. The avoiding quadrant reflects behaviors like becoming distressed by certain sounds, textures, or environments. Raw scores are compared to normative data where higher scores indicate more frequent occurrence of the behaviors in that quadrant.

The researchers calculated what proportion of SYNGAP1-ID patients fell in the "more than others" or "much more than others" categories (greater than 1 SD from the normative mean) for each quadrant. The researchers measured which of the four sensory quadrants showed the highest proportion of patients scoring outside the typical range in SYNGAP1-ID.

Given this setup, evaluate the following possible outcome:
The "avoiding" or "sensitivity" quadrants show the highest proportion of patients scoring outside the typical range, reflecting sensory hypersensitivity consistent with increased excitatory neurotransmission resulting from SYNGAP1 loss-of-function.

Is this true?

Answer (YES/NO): YES